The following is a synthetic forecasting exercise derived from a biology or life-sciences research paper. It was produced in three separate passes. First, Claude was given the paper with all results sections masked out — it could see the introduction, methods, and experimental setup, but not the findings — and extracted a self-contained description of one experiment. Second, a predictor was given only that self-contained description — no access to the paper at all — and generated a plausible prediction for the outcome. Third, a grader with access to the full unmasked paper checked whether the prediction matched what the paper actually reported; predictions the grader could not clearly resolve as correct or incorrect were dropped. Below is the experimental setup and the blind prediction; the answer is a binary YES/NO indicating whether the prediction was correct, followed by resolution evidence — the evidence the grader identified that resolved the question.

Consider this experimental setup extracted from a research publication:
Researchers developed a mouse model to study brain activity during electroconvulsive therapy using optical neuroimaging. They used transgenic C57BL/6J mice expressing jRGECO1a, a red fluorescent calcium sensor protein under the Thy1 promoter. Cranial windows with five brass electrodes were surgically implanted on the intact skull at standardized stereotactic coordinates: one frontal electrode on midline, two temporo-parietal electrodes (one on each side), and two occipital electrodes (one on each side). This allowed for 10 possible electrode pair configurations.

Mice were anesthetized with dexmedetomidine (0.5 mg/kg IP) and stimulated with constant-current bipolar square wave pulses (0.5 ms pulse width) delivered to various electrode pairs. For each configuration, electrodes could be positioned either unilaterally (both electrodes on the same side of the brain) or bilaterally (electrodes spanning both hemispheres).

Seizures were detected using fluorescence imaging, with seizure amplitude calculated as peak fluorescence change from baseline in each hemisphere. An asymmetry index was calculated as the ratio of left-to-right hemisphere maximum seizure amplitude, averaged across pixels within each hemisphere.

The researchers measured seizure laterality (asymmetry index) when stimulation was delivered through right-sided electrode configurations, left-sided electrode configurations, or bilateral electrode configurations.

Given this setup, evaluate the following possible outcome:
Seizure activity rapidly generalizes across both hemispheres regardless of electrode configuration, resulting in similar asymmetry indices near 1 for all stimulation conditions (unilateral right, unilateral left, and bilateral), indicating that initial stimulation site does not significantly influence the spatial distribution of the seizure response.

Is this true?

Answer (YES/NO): NO